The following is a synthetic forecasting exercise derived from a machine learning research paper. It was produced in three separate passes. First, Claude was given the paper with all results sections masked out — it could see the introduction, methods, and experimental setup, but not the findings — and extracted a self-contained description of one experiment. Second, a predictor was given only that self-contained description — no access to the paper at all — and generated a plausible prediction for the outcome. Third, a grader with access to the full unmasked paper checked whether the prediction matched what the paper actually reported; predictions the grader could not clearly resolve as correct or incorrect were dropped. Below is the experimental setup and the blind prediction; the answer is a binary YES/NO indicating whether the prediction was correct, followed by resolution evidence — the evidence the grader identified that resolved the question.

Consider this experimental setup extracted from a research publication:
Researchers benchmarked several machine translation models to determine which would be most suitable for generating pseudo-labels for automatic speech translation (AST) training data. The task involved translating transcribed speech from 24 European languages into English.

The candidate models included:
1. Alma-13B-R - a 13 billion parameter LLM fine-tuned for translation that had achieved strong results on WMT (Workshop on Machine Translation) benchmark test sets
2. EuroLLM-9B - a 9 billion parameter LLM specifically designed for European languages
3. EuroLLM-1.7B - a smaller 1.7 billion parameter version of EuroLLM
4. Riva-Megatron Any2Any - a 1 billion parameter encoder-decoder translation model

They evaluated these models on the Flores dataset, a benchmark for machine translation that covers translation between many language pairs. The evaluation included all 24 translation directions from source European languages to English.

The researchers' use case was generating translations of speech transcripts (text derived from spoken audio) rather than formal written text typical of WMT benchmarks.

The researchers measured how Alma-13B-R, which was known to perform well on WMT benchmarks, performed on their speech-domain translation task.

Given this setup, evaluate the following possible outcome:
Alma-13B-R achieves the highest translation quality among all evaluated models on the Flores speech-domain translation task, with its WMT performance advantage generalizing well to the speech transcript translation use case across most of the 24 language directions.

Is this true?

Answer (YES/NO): NO